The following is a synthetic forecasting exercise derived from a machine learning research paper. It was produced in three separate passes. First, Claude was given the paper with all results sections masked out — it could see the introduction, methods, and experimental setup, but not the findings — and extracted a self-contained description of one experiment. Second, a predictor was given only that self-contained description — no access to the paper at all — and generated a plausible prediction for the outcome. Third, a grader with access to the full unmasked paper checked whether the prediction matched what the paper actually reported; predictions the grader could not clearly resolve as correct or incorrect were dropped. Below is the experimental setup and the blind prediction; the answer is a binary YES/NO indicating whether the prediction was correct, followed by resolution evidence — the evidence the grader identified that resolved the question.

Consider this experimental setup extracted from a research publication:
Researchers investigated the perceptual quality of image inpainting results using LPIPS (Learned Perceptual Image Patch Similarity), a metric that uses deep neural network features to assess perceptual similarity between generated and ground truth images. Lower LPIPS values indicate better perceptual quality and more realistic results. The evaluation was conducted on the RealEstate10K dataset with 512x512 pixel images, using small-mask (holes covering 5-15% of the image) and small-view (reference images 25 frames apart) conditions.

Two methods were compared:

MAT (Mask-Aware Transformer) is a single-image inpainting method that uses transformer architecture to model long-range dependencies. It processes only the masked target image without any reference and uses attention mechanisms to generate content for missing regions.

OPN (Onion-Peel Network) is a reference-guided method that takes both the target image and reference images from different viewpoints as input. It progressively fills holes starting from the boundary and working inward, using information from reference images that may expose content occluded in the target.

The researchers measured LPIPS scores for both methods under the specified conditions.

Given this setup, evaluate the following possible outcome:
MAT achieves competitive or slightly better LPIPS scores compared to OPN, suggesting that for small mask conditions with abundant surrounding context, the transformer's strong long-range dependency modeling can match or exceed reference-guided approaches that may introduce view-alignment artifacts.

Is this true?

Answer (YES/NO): YES